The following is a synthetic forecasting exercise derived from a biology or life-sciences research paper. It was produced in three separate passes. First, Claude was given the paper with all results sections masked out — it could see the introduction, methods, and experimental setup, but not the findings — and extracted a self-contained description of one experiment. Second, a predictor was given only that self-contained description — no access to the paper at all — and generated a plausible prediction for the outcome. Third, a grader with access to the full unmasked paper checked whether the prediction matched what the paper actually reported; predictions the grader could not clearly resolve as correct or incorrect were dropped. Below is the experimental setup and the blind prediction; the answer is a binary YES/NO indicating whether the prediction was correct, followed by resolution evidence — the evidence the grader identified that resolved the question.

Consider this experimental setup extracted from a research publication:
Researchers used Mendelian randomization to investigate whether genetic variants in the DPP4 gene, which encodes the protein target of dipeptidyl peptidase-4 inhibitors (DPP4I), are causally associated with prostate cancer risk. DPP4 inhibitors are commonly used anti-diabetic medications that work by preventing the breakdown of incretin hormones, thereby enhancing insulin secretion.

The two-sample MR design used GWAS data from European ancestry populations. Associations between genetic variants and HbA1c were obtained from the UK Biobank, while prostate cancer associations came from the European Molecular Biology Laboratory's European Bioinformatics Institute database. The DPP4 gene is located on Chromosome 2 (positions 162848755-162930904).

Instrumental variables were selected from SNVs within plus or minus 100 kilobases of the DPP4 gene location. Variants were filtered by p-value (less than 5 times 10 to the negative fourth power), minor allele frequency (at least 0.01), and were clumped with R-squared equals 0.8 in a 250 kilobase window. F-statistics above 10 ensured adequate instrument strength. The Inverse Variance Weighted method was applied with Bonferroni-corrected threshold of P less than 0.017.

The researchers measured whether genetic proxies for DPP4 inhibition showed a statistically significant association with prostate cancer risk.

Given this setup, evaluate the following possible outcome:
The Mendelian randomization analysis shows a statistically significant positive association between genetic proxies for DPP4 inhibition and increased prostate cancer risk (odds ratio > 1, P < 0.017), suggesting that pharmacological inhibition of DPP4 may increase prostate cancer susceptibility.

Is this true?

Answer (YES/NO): NO